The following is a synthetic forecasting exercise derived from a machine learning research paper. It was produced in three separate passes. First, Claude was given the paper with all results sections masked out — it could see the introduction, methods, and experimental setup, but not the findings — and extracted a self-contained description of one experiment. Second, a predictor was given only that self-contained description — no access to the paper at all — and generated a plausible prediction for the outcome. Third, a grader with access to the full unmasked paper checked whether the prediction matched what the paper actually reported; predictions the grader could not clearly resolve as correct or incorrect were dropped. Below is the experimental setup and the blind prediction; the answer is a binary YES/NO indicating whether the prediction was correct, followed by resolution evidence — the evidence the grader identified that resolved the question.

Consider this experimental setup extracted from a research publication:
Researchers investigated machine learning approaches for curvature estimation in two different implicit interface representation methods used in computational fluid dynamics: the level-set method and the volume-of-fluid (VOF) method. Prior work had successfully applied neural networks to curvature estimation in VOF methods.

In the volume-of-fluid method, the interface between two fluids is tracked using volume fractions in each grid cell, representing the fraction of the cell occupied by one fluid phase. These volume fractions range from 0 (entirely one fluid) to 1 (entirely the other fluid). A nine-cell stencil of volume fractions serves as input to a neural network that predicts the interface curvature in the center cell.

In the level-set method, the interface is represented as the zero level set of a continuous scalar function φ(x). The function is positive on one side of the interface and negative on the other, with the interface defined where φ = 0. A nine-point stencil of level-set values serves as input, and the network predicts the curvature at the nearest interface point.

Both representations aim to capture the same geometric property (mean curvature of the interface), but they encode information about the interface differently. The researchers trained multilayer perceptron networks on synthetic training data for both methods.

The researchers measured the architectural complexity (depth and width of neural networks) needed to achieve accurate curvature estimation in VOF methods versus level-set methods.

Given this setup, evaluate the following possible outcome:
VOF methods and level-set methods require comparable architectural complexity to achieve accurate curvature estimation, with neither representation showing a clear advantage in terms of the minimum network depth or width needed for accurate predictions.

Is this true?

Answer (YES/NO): NO